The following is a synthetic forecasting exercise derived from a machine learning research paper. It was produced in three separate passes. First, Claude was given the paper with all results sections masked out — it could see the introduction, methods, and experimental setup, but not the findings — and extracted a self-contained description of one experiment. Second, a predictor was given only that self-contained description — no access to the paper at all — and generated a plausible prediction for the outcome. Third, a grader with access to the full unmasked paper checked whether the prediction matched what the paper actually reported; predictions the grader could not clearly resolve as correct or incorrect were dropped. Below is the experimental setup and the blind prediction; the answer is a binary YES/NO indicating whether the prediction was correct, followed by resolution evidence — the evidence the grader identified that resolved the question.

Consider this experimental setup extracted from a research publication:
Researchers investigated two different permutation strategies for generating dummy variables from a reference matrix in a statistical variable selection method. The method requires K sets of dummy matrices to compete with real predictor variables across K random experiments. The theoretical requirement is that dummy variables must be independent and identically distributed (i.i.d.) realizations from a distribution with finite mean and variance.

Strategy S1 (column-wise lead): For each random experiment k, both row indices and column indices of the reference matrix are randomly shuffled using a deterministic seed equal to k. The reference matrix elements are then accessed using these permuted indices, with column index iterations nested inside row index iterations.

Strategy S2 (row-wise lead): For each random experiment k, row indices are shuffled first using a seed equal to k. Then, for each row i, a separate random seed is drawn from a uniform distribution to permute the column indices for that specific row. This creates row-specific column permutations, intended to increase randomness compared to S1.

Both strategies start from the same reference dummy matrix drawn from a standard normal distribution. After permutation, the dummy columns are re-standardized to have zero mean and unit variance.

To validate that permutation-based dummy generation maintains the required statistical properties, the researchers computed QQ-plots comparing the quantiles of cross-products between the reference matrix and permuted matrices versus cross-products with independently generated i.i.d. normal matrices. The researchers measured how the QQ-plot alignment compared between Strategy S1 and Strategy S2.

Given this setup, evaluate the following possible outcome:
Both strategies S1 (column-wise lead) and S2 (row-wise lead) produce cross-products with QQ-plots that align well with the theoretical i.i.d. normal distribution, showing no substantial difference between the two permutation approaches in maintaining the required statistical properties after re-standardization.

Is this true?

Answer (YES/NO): YES